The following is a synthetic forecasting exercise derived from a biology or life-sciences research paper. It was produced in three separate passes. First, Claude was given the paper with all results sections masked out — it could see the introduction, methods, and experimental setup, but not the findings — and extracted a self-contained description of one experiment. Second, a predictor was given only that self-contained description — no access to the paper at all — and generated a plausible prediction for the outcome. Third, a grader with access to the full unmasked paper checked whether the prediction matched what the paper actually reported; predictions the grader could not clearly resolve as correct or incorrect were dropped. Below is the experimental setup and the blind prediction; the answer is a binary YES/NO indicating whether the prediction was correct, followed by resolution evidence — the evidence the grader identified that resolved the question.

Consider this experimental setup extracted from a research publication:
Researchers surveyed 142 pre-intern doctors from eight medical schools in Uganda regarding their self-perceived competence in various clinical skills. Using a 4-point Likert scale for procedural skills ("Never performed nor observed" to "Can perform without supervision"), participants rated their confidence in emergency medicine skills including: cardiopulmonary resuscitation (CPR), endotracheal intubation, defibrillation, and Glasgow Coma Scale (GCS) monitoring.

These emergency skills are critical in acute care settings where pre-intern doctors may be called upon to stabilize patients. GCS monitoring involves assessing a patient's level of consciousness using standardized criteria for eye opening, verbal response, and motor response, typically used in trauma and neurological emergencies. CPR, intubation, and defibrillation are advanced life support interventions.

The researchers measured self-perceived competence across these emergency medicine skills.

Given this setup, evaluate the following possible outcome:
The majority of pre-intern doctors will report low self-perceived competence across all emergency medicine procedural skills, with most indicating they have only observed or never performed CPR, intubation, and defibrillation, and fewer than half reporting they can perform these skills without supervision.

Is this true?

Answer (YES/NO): NO